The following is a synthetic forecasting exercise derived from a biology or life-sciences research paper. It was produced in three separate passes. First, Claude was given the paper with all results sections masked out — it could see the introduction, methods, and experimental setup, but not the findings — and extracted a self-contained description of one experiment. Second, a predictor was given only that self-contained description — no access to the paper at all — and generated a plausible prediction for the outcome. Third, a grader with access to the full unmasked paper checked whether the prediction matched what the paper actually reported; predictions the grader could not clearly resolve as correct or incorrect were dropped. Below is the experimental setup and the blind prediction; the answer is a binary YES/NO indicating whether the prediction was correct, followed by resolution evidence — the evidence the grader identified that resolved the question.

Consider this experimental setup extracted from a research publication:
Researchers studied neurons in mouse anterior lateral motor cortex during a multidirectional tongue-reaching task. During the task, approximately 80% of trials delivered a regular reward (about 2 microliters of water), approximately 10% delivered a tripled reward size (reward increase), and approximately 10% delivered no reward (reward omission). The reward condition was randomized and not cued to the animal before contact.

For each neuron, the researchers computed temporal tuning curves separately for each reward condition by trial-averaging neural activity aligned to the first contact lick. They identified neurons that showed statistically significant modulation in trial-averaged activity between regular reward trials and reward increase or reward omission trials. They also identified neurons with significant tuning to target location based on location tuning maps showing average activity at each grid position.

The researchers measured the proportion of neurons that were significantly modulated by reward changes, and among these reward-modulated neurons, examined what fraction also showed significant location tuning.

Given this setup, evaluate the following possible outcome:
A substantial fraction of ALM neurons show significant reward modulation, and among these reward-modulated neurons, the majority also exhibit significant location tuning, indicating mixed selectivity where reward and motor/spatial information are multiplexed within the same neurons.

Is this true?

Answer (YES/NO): NO